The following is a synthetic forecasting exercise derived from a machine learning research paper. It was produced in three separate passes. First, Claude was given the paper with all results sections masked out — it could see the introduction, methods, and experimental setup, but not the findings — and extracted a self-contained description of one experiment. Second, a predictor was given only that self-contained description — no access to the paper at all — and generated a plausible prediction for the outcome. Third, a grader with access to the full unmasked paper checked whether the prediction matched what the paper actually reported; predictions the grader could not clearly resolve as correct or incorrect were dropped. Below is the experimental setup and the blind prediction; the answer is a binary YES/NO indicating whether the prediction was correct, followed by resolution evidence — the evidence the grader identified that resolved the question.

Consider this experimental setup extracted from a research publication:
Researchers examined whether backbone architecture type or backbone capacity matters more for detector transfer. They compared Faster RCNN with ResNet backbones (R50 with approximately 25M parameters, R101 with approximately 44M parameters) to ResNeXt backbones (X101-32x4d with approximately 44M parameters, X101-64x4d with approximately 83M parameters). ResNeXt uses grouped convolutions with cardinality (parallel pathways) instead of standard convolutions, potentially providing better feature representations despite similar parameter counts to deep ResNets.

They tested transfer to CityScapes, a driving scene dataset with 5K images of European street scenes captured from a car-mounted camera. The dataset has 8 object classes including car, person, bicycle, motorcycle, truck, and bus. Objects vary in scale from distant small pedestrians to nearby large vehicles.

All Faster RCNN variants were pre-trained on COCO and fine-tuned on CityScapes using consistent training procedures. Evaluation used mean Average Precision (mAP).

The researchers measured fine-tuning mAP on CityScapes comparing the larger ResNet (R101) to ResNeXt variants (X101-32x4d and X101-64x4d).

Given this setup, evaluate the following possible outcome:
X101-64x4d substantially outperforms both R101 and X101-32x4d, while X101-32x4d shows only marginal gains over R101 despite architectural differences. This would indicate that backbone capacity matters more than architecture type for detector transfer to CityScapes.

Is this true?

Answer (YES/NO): NO